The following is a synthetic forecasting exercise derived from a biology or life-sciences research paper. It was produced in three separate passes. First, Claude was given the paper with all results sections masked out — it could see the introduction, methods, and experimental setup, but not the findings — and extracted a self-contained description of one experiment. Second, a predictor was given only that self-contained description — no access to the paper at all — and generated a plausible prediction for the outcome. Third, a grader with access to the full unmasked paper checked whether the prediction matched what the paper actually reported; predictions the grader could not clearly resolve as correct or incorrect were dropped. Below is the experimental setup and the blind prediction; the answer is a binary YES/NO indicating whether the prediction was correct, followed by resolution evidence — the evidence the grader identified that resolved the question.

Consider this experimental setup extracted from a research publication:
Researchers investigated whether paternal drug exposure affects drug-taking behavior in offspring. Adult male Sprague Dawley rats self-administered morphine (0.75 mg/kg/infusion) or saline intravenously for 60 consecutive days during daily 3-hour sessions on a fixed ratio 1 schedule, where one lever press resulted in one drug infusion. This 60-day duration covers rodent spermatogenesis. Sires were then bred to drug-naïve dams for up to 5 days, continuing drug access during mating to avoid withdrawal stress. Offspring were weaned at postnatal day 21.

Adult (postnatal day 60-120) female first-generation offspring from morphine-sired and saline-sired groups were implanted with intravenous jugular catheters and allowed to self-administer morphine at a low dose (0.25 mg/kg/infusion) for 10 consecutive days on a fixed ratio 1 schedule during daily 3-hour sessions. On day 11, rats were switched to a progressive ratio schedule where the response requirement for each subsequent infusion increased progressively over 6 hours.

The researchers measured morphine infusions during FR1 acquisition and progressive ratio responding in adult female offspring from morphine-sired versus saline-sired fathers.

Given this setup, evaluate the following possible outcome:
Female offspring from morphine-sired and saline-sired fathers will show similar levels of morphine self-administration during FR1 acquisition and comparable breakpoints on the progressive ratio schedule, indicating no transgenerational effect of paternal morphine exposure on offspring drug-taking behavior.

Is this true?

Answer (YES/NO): YES